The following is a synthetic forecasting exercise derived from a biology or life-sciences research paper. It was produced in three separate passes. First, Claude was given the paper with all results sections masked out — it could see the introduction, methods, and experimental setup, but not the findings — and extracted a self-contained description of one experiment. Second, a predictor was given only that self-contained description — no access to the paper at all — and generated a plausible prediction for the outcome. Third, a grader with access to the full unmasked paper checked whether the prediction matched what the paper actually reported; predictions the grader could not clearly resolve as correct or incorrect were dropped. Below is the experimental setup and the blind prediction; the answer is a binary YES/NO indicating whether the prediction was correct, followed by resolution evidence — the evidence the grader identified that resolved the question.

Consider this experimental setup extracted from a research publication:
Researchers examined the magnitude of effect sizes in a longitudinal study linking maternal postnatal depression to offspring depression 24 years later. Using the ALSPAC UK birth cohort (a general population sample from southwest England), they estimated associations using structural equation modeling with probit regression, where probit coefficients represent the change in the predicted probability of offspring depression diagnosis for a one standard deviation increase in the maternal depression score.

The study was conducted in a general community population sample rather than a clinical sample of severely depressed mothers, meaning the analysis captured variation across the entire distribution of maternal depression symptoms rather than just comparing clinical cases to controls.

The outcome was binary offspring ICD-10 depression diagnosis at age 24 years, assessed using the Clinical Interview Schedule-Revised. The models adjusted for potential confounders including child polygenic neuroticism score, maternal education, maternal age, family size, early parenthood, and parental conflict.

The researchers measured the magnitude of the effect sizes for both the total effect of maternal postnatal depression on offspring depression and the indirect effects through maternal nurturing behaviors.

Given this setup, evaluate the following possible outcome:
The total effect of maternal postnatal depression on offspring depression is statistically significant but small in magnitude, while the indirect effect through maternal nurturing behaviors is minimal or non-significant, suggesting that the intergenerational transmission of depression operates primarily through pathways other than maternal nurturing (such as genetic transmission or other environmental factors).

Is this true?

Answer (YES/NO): NO